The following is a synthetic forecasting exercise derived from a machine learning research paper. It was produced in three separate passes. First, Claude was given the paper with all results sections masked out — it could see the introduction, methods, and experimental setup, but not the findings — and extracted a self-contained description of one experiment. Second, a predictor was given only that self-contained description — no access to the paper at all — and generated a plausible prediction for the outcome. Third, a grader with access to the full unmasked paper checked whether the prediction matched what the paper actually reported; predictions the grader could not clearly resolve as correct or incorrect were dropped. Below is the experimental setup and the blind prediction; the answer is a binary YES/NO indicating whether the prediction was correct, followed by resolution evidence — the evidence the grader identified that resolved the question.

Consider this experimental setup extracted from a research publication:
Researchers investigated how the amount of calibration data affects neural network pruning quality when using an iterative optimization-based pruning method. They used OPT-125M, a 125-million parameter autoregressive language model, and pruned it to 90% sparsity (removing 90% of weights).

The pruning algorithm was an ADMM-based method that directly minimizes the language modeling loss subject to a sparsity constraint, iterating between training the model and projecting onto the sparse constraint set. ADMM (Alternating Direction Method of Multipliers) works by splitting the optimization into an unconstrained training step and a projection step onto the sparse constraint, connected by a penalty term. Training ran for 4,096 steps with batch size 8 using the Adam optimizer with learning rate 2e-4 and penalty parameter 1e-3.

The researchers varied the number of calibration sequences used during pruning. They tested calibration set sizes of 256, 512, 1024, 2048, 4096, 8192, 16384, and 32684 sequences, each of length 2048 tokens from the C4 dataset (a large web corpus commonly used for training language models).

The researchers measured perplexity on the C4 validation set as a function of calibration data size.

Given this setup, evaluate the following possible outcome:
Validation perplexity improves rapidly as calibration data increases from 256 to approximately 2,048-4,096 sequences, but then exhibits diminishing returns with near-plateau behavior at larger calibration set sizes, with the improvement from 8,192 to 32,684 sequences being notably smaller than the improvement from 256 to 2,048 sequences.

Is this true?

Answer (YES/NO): NO